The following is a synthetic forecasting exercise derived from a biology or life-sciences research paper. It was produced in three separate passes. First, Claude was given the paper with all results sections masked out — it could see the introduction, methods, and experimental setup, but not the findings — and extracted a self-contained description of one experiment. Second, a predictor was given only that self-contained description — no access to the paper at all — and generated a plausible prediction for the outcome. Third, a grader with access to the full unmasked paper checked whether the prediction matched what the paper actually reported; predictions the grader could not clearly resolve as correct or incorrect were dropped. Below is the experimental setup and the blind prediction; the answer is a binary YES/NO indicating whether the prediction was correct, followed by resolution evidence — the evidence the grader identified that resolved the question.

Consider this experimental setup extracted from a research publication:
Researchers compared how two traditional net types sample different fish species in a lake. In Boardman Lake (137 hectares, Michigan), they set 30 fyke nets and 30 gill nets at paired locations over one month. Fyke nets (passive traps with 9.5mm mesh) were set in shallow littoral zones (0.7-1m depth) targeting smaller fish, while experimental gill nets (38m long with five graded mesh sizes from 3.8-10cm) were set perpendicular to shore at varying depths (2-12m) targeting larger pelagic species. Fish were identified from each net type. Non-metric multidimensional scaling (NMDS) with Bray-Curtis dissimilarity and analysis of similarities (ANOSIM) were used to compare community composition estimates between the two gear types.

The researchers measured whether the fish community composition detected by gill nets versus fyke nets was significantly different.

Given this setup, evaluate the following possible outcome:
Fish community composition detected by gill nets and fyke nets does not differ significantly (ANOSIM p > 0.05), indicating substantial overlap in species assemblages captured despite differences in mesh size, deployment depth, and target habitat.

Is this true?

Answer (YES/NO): NO